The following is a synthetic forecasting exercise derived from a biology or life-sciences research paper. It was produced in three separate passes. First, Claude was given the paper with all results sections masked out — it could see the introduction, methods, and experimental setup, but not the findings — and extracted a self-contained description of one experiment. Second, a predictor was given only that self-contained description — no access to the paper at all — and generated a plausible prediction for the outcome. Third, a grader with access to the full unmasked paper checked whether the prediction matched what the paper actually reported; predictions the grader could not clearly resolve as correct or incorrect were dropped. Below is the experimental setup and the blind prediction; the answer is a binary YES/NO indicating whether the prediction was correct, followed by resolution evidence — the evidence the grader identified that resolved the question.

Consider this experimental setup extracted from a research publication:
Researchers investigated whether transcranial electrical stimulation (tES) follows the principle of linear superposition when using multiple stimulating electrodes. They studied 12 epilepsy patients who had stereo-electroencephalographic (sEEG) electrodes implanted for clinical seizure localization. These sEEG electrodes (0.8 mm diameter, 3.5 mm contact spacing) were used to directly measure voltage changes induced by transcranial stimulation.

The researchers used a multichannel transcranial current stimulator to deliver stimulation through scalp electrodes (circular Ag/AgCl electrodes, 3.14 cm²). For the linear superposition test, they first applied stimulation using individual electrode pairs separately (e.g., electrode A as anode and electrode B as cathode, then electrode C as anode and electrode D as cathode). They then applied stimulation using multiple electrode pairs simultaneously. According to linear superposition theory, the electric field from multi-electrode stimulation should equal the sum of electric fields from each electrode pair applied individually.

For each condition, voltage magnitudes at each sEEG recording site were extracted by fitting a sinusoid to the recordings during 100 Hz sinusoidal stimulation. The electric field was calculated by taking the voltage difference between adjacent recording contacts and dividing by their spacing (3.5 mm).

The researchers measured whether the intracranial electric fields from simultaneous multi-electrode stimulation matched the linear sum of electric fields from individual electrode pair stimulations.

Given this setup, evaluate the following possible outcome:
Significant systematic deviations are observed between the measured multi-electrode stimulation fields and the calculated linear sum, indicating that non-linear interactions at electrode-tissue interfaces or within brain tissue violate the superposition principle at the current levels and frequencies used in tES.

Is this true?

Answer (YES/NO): NO